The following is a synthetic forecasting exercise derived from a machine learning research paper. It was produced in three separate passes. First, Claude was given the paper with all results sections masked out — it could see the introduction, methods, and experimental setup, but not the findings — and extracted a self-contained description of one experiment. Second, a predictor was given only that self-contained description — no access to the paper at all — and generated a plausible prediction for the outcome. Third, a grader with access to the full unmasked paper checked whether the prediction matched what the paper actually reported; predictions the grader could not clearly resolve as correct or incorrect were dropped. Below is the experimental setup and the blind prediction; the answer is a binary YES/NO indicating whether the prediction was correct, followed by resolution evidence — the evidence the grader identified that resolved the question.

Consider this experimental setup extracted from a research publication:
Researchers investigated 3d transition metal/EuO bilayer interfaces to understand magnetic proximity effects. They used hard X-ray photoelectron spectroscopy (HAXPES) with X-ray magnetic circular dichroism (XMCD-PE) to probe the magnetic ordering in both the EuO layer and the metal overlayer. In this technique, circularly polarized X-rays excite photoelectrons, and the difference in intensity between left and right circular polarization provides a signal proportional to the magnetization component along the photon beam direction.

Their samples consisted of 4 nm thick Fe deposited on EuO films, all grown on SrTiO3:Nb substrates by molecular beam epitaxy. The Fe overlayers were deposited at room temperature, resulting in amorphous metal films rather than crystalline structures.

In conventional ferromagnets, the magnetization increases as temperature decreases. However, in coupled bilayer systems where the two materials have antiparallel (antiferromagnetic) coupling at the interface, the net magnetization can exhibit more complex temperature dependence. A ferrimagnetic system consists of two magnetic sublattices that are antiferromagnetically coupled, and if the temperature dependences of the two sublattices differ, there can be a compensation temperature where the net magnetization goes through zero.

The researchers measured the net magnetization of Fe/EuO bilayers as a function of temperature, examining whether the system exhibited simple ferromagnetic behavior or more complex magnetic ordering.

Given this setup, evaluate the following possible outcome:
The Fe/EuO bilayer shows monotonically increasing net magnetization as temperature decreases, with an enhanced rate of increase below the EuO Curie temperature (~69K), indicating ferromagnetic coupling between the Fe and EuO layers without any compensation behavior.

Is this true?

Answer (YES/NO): NO